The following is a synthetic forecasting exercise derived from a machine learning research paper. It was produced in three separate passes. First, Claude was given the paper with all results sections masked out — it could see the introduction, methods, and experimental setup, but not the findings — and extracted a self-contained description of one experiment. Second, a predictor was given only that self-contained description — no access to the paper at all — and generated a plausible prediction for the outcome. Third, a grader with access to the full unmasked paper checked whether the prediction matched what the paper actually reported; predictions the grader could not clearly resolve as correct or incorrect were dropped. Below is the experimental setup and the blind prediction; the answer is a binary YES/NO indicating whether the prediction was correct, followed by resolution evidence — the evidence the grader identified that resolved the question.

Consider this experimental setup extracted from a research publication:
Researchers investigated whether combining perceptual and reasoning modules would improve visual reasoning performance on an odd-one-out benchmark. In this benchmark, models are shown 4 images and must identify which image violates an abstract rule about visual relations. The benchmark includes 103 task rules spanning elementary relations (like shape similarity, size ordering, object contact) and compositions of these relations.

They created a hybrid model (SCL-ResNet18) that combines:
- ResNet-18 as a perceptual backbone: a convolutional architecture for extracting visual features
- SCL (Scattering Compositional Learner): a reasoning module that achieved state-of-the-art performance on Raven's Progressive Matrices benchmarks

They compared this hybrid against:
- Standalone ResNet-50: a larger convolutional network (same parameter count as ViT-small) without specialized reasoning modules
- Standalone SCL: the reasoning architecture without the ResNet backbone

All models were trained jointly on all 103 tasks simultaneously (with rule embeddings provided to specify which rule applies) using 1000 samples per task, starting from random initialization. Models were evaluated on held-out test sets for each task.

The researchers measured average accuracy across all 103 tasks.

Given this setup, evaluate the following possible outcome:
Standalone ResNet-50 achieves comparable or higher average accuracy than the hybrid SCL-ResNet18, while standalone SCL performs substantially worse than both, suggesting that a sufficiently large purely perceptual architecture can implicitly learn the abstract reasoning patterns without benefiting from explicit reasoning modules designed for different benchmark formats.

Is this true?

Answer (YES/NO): NO